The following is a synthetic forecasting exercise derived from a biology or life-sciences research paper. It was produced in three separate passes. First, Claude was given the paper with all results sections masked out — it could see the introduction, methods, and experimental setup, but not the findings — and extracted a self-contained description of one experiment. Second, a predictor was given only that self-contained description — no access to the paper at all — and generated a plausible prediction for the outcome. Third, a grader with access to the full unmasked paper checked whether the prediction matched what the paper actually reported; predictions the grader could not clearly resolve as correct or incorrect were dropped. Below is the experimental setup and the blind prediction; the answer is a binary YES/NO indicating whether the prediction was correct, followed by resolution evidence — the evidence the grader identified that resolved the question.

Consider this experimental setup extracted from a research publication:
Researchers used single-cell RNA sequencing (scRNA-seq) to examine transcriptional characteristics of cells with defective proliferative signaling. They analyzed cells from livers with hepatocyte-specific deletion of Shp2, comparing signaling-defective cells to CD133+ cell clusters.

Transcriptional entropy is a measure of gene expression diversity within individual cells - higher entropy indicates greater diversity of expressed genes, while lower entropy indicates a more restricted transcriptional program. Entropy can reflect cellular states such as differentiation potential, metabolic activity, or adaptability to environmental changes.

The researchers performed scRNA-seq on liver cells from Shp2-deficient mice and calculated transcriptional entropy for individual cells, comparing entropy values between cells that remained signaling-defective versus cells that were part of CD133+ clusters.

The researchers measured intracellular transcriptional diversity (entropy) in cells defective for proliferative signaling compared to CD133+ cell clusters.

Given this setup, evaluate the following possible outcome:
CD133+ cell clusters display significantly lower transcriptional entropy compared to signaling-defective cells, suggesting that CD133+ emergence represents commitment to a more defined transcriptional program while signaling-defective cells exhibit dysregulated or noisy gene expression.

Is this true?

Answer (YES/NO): NO